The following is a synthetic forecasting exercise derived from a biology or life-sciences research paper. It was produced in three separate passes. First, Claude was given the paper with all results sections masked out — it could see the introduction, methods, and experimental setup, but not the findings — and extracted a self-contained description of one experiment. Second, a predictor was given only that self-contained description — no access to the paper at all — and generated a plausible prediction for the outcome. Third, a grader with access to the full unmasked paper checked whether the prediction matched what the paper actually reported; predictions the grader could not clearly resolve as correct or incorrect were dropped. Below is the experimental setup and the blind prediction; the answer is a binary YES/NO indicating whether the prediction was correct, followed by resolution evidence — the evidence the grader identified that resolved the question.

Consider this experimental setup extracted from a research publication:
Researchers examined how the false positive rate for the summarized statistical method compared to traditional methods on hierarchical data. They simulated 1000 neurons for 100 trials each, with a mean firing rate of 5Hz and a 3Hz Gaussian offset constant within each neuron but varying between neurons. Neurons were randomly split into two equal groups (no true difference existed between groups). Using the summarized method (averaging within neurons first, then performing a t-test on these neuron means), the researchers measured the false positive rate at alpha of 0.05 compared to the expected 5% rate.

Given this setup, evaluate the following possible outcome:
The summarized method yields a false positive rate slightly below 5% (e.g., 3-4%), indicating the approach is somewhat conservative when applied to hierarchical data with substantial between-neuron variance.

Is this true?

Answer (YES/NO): NO